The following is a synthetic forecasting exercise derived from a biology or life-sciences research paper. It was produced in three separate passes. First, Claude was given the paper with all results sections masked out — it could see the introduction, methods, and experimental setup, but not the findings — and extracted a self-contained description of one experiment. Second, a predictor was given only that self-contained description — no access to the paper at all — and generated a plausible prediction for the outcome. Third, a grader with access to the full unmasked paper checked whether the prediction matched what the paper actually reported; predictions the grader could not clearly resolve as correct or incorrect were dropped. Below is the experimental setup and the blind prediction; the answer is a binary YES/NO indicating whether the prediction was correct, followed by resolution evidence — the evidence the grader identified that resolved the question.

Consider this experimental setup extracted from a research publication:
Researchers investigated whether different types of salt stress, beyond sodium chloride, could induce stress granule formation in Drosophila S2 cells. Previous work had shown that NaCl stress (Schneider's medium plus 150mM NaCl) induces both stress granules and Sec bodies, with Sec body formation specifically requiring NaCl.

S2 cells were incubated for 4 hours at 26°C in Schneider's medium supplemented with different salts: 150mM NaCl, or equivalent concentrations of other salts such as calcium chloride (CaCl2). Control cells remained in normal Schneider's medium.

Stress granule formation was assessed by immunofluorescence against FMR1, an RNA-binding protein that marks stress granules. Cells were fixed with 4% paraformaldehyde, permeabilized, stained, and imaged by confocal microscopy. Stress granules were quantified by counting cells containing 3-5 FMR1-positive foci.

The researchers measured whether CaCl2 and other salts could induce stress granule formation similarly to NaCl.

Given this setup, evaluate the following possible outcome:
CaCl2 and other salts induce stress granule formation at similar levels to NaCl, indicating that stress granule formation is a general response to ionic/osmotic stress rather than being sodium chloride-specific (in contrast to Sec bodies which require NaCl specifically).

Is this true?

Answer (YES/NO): YES